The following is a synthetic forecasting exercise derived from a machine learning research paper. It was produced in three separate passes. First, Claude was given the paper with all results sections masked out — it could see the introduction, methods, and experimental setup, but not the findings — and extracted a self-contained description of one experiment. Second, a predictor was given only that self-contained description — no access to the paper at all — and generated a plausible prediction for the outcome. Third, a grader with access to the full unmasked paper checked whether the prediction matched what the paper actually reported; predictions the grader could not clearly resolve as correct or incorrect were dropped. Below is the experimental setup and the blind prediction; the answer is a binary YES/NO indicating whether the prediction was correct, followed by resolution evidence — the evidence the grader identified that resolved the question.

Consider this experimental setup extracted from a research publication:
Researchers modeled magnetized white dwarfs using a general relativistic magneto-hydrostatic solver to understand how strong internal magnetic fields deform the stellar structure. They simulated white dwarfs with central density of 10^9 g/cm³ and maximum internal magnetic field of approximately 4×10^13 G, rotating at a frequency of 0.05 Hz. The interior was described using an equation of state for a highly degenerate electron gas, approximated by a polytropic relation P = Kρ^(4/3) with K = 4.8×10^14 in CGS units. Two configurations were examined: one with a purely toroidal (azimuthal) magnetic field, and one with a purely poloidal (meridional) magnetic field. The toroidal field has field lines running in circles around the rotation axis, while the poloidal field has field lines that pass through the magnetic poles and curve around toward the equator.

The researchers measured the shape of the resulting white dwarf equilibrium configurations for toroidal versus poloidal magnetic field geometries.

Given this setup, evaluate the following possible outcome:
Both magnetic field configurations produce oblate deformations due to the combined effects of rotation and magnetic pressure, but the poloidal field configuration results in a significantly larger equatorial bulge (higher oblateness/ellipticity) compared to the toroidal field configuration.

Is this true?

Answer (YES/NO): NO